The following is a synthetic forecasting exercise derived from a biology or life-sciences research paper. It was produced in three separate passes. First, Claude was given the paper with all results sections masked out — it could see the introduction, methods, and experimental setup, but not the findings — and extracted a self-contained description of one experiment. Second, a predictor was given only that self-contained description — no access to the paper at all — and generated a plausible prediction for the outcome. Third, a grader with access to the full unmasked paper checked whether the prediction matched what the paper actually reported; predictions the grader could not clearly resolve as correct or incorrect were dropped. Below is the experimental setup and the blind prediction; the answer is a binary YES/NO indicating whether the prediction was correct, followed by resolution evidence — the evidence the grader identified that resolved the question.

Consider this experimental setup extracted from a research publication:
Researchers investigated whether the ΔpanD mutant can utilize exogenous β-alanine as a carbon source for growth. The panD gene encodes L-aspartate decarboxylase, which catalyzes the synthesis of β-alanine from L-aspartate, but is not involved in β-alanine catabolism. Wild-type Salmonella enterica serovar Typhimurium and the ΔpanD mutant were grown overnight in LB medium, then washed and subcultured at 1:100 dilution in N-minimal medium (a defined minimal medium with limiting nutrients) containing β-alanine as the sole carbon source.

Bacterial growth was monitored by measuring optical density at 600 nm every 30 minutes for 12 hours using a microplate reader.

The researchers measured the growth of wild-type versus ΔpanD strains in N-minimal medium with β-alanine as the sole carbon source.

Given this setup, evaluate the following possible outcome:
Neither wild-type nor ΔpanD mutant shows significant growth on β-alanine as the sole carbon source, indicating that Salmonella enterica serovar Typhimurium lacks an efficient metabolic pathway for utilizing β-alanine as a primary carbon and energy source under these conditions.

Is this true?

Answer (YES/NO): NO